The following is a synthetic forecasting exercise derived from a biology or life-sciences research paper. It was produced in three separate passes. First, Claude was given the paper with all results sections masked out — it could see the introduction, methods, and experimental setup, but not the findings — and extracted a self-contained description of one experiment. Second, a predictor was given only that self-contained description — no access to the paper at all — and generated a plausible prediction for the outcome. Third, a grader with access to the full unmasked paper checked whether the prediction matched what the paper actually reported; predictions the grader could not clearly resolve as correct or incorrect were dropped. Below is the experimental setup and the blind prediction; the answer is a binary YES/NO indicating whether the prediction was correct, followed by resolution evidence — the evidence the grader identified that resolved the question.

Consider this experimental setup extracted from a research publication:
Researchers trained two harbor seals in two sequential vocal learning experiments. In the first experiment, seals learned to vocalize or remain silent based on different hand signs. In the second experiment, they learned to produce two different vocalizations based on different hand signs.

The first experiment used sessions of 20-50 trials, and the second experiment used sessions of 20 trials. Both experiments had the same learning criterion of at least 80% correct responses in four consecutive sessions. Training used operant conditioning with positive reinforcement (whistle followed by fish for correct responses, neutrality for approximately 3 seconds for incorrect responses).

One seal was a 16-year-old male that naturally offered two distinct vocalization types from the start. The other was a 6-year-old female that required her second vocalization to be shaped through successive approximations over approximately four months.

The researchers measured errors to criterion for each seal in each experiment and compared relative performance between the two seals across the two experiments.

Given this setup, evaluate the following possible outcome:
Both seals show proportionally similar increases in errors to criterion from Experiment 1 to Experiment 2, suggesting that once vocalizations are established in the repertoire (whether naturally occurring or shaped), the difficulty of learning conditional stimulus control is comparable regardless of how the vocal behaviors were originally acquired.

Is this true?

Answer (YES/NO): NO